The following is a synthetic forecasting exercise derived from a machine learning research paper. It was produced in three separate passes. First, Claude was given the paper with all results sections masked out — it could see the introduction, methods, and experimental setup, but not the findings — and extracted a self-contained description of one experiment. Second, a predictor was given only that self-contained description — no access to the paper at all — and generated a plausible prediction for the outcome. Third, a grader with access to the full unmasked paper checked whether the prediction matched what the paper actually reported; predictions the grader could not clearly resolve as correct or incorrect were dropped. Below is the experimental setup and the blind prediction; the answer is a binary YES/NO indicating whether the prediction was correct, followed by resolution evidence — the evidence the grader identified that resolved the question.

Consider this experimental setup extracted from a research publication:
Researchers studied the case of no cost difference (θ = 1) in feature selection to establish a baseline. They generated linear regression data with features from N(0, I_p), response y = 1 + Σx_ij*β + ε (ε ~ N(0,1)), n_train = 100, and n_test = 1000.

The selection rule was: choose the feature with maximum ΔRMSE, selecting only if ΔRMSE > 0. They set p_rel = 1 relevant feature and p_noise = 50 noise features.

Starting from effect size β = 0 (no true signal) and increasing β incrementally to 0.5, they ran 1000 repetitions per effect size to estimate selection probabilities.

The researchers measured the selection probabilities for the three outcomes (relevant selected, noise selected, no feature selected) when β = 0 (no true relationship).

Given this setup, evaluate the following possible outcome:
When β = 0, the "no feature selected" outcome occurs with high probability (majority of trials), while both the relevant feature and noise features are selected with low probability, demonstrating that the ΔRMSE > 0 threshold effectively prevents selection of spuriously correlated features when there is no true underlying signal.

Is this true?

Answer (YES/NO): NO